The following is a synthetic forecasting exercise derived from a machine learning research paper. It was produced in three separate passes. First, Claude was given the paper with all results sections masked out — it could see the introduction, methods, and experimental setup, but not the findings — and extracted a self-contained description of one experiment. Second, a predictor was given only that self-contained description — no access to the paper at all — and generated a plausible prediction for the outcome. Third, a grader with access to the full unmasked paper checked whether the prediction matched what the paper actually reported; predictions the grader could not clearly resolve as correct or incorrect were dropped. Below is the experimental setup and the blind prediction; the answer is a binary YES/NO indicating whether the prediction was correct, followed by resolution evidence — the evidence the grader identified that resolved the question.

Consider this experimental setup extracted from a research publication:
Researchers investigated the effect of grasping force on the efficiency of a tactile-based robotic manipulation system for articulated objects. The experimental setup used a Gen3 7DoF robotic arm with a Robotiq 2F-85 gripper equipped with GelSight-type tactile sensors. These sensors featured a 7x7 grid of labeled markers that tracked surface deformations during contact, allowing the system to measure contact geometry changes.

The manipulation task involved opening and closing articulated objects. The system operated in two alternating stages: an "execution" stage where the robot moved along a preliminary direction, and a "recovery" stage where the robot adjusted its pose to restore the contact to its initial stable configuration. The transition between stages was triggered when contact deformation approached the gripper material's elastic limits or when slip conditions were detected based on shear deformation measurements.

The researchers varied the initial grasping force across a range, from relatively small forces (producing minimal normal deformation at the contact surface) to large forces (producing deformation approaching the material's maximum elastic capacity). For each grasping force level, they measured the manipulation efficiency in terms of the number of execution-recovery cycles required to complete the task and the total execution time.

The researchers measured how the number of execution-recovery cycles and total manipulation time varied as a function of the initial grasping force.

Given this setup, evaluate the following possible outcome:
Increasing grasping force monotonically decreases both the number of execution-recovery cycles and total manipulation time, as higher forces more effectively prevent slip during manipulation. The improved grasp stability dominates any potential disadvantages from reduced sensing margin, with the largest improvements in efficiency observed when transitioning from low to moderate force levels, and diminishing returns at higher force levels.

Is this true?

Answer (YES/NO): NO